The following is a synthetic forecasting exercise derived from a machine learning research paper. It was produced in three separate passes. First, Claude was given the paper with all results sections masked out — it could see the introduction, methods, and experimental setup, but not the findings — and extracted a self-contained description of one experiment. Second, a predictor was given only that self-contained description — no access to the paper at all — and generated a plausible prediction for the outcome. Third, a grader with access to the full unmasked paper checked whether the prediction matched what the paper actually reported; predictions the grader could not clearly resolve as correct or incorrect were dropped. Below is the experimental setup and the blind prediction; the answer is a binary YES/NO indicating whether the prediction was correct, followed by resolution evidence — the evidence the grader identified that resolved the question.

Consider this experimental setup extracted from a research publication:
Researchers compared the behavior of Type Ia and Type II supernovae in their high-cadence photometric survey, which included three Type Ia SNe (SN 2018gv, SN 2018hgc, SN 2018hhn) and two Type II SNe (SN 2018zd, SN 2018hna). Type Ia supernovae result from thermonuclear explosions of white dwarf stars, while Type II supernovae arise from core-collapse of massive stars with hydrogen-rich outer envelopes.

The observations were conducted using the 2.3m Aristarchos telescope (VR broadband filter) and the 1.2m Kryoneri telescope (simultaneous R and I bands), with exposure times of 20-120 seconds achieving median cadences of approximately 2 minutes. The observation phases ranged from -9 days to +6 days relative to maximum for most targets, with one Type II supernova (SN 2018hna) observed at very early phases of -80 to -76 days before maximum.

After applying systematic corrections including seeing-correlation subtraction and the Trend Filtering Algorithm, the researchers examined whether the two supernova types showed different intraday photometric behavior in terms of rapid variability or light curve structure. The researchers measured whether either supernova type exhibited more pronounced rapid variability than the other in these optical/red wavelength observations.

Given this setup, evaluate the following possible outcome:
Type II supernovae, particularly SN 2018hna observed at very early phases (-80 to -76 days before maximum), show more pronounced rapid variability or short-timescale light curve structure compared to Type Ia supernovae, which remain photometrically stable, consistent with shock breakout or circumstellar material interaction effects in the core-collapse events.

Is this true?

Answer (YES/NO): NO